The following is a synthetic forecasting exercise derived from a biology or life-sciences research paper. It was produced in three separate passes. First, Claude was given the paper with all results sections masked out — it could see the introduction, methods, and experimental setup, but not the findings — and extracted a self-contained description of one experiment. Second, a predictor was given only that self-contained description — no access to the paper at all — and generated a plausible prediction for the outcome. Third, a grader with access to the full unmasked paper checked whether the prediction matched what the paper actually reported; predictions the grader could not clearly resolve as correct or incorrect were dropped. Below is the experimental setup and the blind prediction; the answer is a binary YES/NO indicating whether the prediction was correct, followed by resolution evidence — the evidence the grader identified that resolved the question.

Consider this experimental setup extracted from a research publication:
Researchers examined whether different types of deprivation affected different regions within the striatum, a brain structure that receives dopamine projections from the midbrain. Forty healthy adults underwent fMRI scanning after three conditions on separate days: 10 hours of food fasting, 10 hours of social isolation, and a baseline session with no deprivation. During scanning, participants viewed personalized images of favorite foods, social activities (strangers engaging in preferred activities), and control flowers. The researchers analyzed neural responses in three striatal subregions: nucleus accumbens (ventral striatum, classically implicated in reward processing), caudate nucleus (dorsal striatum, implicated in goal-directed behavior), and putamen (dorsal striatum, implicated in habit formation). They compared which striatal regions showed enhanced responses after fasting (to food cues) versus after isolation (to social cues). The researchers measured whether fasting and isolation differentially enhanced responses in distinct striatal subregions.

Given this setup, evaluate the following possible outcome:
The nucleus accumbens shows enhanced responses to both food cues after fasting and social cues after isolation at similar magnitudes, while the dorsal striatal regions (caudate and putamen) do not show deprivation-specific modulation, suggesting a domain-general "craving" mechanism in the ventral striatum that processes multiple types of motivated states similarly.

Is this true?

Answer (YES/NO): NO